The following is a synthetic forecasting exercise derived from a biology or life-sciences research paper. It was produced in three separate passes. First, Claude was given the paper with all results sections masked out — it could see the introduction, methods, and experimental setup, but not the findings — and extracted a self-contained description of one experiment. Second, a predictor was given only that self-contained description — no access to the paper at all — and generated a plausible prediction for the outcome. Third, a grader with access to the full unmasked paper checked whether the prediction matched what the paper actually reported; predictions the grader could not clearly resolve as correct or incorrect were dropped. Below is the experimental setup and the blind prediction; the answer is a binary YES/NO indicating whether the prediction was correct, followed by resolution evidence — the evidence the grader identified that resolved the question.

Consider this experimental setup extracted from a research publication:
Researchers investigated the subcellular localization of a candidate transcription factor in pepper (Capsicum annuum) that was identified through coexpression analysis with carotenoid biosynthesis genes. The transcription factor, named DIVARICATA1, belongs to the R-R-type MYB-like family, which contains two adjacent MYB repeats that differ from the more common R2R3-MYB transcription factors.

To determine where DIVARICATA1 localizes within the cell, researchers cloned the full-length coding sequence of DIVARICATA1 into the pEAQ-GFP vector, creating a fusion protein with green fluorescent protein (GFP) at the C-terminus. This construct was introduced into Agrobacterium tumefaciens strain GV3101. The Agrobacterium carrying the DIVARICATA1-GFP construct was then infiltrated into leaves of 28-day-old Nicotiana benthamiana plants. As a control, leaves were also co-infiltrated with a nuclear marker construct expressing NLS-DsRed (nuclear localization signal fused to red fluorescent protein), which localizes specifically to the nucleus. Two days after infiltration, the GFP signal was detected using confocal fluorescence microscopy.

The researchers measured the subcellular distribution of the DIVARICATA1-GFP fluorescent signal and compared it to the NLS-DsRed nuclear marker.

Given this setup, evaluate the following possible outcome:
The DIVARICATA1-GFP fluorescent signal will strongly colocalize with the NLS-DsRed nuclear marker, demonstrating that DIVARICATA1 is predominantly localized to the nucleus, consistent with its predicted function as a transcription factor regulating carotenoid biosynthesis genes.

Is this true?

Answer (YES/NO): YES